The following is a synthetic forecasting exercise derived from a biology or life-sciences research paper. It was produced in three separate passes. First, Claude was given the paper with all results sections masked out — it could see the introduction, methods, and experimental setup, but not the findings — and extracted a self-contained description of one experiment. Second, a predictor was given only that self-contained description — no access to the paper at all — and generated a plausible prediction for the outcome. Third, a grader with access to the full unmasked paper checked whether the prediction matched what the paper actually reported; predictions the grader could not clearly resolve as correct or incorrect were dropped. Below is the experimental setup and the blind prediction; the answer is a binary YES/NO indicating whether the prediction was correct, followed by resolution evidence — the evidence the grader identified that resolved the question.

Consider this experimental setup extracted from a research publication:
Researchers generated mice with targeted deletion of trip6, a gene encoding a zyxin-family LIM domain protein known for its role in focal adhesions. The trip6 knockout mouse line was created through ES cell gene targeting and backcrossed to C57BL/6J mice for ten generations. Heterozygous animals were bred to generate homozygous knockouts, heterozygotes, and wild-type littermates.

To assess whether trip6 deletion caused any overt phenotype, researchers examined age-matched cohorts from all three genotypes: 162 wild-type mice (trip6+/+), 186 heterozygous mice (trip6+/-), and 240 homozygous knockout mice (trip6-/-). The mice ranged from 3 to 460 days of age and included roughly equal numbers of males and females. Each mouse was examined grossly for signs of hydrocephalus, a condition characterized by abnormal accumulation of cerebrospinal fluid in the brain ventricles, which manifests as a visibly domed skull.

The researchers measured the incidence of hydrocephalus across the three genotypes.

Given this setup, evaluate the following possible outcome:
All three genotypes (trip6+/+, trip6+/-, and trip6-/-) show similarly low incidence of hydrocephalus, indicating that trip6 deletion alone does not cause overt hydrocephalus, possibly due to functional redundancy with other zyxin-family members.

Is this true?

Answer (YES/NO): NO